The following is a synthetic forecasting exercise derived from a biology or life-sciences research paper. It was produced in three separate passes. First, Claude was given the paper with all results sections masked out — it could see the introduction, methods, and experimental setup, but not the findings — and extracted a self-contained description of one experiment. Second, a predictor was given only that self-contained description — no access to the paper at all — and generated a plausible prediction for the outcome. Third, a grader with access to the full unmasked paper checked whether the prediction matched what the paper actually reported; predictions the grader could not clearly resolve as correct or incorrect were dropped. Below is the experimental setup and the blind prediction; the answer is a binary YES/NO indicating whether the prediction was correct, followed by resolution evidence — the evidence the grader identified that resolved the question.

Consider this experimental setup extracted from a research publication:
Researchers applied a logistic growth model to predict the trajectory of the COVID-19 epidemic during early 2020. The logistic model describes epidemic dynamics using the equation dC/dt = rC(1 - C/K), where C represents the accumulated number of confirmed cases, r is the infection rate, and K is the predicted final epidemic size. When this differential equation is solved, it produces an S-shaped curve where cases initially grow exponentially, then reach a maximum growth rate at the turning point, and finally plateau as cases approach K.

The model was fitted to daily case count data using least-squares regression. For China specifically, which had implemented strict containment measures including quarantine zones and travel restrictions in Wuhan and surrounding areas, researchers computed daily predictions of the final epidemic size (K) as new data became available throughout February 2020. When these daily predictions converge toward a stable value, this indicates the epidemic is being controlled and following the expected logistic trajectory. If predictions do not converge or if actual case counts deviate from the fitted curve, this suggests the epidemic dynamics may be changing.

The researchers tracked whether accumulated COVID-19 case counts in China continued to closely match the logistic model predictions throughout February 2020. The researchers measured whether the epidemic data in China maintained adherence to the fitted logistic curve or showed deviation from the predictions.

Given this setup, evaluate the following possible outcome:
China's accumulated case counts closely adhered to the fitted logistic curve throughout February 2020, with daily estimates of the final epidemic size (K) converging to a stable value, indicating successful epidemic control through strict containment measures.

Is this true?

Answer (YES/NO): NO